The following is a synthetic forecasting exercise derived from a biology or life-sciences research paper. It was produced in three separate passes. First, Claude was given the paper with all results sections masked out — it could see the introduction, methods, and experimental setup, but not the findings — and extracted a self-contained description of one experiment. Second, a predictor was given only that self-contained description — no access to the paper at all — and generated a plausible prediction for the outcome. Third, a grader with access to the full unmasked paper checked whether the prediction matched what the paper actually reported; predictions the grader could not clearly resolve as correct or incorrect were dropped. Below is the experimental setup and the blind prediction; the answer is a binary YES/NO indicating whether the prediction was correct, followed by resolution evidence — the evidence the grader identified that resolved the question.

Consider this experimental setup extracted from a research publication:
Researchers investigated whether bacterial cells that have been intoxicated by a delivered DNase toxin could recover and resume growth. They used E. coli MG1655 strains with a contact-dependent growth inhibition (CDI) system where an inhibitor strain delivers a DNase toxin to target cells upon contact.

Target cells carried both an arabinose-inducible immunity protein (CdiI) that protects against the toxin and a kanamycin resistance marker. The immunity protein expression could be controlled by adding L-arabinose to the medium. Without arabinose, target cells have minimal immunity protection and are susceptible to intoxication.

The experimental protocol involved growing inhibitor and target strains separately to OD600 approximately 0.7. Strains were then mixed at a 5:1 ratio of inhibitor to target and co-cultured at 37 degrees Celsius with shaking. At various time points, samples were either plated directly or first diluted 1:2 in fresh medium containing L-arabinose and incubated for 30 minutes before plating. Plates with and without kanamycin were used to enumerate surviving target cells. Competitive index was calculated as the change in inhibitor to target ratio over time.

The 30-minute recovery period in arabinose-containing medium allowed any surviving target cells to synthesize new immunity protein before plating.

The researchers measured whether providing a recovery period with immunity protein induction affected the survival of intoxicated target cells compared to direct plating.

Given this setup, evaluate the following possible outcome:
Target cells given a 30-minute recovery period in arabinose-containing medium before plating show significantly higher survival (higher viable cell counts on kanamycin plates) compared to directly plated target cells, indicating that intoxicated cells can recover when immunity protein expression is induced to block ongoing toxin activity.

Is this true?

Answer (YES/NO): YES